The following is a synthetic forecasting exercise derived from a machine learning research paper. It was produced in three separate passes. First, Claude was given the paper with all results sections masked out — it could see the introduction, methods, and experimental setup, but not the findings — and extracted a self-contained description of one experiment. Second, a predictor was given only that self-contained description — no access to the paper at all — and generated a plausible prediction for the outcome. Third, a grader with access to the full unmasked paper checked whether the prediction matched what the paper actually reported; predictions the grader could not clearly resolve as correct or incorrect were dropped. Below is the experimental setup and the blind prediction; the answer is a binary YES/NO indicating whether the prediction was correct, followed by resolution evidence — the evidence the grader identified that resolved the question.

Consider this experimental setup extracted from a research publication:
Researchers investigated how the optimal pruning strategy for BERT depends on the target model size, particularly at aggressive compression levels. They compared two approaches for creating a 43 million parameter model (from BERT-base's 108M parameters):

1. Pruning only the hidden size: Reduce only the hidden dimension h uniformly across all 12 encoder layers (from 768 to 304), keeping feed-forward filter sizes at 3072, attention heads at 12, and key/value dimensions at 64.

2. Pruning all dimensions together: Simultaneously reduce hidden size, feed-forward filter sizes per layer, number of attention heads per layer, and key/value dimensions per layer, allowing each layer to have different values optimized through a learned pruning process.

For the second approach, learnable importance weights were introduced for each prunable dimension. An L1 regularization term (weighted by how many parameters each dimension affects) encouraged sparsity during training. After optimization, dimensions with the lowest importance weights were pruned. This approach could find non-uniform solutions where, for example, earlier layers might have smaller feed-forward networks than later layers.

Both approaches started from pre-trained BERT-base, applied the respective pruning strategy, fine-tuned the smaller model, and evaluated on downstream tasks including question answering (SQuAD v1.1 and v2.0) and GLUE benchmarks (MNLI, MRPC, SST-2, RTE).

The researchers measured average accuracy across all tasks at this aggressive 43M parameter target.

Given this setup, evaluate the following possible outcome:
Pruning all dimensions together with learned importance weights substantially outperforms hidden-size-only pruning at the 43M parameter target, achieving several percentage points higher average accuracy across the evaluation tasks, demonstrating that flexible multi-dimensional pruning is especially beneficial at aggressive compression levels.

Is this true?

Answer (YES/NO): NO